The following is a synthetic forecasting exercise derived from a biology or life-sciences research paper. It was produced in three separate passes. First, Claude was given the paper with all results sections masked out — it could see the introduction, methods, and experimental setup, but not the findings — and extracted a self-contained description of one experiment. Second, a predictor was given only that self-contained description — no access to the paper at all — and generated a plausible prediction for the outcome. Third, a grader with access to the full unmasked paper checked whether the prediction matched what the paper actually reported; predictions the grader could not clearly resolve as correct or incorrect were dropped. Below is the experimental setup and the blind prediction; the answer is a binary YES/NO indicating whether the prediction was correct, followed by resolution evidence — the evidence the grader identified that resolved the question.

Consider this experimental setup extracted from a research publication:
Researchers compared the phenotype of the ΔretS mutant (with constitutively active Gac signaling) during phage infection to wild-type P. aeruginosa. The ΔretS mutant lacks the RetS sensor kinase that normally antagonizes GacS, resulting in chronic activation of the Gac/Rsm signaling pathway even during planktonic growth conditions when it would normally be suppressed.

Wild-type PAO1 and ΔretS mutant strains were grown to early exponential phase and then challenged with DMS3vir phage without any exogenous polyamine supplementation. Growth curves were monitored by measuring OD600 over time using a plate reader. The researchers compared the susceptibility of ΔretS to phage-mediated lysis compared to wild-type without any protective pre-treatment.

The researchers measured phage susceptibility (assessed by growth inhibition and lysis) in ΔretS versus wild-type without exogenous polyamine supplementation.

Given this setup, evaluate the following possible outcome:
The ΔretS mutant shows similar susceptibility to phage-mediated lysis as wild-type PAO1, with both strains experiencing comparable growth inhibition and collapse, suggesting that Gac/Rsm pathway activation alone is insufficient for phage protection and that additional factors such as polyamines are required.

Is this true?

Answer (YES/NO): NO